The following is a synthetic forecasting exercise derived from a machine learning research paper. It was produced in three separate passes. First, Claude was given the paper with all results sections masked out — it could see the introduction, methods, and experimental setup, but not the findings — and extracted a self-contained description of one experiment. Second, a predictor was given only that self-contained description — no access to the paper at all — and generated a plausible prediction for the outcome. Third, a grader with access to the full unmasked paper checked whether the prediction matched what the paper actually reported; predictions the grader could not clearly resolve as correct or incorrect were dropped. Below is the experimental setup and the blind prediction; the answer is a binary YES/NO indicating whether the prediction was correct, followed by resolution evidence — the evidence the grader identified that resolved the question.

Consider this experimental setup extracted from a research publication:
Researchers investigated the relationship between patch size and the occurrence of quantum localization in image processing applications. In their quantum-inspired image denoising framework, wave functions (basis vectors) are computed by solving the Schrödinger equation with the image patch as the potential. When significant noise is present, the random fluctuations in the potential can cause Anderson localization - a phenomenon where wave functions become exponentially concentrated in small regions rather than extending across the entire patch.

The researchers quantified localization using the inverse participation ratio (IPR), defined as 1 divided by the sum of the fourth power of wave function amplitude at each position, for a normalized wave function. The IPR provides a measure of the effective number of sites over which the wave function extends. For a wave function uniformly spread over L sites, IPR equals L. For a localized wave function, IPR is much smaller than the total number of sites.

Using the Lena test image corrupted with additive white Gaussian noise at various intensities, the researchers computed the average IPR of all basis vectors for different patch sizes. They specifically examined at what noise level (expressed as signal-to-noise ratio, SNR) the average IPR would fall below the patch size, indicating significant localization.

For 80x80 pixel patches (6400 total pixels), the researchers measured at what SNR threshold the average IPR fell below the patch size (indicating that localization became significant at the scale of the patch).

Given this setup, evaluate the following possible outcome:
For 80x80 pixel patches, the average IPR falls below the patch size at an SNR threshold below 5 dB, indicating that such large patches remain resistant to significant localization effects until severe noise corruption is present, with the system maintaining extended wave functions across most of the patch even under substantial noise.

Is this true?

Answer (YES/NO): NO